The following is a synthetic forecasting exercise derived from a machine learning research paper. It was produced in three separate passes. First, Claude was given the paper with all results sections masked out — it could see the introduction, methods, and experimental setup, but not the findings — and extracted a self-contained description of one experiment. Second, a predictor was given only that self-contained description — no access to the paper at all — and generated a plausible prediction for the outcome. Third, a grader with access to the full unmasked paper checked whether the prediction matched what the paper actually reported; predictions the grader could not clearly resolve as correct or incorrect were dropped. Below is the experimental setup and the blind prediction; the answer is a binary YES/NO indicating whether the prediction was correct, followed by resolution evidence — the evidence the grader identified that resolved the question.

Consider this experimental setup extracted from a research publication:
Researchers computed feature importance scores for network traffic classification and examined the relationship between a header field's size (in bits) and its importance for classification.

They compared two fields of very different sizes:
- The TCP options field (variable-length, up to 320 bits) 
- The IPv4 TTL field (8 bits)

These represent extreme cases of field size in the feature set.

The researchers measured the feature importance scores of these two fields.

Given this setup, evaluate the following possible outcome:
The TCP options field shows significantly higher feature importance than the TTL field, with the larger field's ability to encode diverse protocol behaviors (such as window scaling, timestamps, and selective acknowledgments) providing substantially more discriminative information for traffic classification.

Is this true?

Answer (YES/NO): NO